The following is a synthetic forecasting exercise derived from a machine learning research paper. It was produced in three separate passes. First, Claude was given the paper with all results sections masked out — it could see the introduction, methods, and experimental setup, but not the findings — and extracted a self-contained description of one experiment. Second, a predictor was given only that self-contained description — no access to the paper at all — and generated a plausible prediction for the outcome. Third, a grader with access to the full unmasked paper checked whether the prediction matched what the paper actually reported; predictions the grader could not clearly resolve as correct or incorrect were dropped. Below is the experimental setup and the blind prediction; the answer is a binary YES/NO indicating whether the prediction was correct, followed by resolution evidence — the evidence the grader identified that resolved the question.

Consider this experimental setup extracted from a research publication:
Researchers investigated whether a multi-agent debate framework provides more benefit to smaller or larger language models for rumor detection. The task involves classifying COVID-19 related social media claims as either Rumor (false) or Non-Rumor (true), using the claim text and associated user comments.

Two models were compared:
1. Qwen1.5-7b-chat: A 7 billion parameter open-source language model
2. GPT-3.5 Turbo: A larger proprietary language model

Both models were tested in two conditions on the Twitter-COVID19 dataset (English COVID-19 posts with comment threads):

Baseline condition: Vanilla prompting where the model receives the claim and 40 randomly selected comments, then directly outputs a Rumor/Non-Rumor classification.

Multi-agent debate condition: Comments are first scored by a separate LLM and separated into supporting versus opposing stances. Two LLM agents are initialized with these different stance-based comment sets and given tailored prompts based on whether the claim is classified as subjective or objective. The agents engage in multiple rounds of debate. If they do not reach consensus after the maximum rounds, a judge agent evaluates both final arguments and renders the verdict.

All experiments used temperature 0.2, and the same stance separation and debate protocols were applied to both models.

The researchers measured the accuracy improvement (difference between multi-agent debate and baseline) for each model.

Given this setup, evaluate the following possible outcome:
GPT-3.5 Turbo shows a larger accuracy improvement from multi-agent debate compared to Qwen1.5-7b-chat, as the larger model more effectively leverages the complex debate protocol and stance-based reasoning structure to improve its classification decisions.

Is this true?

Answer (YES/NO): YES